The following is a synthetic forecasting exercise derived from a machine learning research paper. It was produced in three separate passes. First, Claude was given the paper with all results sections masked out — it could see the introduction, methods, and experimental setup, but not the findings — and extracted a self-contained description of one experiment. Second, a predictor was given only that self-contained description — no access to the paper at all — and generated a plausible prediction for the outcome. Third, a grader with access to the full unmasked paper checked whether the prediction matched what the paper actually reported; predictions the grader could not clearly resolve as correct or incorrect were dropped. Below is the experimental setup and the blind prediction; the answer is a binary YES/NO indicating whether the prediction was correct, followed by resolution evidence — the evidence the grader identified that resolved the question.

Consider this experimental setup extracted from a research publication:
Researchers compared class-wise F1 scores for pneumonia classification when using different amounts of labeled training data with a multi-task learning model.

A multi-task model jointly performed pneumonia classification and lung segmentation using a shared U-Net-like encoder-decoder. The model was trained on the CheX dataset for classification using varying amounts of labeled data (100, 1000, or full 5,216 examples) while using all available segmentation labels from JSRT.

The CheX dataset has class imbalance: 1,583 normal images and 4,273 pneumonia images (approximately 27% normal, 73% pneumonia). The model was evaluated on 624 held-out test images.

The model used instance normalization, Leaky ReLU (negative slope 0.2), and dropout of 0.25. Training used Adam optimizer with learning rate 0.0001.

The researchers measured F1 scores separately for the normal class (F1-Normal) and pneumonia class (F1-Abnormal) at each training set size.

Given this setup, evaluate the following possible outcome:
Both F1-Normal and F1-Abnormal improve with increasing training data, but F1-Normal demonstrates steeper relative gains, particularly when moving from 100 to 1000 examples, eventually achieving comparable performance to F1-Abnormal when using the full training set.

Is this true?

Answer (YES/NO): NO